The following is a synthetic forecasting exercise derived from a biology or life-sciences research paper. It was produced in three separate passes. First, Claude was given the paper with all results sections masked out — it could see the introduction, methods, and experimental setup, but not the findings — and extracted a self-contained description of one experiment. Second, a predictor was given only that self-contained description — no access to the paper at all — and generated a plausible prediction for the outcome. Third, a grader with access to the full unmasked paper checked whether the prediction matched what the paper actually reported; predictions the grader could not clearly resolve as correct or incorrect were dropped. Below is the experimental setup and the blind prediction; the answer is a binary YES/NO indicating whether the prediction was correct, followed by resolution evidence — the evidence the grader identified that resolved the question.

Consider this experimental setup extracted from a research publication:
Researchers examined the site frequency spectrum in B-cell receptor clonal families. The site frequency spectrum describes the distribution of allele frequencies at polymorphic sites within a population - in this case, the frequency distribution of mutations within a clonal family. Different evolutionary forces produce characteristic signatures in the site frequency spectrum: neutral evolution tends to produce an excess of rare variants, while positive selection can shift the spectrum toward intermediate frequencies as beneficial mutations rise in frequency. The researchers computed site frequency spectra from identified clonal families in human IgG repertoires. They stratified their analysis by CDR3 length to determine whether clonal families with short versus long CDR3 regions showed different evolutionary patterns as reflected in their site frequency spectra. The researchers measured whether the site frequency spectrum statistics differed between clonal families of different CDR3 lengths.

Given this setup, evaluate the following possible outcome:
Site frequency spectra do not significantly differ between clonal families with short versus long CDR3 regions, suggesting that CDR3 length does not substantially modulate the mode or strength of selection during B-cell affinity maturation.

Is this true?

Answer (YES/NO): YES